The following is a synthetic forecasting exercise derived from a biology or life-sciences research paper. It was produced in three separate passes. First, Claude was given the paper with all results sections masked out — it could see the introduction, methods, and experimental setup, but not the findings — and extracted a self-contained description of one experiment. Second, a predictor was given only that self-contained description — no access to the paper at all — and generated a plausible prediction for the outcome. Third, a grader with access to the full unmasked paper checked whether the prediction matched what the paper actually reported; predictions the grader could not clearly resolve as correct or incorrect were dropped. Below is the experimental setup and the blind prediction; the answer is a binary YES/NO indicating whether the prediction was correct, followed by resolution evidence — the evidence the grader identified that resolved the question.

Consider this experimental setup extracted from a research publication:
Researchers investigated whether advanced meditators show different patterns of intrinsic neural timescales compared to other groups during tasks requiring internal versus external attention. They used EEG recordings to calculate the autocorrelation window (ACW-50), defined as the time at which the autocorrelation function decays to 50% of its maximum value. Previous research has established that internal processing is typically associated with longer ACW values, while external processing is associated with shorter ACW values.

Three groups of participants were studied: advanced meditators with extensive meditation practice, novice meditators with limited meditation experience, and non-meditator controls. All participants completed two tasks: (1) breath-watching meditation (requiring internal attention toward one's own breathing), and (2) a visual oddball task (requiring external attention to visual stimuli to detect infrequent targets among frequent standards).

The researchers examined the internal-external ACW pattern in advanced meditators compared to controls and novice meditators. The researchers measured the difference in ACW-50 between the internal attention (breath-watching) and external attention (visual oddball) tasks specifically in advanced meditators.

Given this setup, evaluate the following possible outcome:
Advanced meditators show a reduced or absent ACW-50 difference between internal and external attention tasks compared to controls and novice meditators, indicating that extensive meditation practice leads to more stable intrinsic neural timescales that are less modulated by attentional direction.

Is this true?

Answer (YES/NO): YES